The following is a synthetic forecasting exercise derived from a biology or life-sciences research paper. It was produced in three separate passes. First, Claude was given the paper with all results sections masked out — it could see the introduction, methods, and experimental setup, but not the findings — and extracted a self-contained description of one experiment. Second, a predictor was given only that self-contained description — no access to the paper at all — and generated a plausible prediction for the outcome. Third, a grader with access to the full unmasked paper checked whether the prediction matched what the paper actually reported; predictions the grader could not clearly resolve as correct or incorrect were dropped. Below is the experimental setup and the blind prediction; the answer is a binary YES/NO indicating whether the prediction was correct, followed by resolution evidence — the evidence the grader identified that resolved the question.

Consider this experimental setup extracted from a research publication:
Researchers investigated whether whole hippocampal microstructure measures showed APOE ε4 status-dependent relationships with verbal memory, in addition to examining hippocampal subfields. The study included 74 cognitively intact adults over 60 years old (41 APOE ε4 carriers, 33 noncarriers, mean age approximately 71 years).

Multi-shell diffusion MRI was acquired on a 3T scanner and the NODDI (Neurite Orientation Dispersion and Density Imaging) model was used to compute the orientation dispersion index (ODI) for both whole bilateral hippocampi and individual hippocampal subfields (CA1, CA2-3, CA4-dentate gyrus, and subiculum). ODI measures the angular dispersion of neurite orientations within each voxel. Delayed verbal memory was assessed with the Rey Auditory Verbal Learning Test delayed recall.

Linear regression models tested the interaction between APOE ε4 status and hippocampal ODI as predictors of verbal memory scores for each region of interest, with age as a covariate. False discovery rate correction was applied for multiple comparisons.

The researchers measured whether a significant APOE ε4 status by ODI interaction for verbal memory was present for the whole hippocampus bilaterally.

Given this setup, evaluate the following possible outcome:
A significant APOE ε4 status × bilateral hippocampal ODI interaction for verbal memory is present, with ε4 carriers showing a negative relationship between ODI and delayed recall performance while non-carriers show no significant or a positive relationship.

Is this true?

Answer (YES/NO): NO